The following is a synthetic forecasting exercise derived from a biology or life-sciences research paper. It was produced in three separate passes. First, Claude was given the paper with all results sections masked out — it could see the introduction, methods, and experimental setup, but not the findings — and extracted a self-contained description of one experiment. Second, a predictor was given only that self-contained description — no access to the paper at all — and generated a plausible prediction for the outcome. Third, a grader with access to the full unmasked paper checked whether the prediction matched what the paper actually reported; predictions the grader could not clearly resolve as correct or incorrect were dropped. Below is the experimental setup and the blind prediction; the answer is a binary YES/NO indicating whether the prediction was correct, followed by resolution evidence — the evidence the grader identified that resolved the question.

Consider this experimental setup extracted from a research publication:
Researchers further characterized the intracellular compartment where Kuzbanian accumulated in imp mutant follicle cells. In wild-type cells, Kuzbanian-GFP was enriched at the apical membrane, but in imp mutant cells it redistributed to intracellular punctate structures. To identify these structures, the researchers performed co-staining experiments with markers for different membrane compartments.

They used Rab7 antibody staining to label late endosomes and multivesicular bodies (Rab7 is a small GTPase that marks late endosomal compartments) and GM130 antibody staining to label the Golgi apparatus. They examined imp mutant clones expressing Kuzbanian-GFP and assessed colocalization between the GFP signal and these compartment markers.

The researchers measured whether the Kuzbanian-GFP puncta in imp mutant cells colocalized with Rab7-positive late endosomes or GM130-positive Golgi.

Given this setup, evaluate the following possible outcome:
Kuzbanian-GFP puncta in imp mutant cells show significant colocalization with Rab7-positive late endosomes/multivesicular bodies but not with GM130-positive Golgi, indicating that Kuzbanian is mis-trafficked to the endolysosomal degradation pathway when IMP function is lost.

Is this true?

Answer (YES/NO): YES